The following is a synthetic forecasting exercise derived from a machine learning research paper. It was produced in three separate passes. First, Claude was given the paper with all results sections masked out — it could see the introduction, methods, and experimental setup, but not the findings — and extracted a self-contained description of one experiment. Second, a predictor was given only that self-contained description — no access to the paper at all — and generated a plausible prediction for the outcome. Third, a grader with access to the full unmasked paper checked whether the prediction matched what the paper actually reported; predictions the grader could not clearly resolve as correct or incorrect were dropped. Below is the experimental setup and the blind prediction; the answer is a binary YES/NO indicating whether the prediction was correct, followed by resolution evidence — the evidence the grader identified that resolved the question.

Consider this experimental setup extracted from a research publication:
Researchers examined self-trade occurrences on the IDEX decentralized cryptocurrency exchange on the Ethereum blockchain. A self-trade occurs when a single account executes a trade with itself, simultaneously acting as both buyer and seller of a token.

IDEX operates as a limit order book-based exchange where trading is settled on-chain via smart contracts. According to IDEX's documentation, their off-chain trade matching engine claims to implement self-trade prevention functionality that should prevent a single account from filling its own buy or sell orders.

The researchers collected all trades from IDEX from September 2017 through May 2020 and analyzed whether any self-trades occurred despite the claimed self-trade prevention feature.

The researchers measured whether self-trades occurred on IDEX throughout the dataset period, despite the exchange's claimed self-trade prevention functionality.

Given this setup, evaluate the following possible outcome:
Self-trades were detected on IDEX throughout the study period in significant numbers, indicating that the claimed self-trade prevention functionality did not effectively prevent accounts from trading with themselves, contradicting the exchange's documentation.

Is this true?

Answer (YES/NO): YES